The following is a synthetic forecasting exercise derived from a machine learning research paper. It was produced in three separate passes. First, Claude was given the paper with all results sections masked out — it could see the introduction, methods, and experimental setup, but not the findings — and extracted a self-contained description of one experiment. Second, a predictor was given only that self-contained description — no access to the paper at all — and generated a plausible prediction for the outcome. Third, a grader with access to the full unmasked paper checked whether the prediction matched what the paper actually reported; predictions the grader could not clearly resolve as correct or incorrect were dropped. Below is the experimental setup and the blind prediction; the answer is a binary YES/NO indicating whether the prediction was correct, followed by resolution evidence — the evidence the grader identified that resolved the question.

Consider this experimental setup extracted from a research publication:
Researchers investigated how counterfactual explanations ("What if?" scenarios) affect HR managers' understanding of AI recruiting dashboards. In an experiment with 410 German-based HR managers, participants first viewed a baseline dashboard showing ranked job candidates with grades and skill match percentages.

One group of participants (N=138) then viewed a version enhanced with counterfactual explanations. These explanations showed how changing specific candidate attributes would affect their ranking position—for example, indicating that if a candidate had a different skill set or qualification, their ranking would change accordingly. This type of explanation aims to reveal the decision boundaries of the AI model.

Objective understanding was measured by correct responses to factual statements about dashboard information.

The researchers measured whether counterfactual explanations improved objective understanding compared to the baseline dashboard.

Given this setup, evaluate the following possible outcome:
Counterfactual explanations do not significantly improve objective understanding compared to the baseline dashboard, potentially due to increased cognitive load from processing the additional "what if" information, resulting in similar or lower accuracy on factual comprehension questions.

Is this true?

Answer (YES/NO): YES